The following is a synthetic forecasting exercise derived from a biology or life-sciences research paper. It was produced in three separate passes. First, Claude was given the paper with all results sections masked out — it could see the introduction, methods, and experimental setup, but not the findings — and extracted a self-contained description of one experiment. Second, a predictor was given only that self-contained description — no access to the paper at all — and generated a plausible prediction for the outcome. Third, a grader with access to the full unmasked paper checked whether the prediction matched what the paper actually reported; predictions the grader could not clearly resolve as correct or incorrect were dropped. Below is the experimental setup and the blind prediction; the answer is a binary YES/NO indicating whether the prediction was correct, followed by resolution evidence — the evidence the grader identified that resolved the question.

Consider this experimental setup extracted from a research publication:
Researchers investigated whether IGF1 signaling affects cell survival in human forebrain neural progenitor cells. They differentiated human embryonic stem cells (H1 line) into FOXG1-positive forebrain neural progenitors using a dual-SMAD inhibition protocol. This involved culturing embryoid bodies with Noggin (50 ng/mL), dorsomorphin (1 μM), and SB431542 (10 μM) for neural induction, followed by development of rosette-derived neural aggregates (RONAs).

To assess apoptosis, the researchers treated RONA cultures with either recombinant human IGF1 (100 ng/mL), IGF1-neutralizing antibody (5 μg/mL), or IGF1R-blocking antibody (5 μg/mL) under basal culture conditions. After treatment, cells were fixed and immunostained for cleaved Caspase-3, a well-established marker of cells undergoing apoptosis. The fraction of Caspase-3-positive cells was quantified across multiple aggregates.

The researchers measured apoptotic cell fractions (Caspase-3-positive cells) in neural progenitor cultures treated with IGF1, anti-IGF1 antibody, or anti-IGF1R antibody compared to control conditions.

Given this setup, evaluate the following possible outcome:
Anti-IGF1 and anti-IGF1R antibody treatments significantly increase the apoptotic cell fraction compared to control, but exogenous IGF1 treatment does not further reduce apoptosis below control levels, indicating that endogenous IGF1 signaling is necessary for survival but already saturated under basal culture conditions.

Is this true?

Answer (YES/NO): NO